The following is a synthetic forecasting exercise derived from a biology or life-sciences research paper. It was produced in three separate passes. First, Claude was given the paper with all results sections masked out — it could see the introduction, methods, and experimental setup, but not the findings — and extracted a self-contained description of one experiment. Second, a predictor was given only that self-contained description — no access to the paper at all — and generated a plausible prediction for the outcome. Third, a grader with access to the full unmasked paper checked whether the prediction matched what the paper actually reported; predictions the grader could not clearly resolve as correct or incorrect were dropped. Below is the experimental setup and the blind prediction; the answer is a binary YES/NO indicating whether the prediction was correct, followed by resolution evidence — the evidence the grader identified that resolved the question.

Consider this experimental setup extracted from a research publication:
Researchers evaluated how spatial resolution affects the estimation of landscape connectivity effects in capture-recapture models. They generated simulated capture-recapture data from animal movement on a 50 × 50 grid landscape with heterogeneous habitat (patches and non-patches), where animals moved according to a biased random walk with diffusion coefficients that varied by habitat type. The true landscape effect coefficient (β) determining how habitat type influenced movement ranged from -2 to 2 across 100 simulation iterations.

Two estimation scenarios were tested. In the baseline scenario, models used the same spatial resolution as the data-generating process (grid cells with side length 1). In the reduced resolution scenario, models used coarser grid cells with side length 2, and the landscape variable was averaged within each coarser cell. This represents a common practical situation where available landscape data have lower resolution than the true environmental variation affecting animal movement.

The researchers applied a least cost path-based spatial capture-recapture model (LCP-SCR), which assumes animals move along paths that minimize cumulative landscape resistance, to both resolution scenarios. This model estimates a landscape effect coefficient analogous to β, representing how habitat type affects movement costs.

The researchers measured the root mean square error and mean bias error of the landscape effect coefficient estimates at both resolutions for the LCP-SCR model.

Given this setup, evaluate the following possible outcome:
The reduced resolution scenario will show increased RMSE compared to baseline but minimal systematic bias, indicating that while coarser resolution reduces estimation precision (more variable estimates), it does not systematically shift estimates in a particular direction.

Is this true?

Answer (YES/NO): NO